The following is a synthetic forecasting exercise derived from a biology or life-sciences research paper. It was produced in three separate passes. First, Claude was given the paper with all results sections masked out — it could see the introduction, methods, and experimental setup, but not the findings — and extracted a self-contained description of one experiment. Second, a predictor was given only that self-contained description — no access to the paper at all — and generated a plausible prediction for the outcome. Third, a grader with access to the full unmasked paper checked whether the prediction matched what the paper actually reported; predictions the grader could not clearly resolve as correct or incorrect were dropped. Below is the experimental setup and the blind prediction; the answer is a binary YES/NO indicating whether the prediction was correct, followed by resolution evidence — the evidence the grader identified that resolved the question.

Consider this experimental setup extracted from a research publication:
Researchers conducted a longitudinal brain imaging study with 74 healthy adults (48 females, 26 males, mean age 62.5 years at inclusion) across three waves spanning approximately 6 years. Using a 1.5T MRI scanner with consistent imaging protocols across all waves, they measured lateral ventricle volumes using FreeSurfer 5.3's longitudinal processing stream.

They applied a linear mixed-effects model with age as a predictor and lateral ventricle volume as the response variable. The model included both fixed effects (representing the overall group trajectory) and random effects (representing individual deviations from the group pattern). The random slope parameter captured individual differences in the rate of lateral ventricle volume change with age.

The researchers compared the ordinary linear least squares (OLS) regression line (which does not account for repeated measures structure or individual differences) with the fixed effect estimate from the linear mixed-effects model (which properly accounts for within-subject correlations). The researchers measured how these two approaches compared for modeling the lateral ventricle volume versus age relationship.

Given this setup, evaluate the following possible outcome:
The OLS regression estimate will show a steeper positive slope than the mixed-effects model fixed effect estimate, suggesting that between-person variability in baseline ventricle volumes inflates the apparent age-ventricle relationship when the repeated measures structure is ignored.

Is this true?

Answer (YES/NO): YES